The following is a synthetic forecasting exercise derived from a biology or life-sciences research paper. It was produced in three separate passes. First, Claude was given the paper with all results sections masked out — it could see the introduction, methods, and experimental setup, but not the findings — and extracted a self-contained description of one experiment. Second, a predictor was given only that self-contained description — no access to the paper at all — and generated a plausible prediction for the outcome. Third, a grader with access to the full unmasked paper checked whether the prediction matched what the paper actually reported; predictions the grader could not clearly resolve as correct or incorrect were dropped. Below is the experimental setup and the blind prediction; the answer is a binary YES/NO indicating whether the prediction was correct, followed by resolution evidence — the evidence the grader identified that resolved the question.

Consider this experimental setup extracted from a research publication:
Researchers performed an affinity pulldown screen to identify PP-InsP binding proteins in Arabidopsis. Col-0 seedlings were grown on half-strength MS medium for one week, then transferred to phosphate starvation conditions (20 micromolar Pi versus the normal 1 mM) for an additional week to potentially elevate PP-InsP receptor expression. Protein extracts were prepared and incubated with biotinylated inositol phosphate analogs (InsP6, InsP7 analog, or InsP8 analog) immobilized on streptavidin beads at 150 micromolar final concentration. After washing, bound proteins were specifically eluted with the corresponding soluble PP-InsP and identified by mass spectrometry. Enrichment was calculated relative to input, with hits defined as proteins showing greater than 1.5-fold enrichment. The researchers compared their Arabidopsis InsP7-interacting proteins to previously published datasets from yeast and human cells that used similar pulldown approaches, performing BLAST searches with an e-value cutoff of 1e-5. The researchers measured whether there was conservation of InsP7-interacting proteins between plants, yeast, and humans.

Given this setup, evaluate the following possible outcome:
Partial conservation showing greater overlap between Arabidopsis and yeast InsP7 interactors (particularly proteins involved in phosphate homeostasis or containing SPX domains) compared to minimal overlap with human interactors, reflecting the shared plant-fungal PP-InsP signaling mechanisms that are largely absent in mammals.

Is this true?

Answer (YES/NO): NO